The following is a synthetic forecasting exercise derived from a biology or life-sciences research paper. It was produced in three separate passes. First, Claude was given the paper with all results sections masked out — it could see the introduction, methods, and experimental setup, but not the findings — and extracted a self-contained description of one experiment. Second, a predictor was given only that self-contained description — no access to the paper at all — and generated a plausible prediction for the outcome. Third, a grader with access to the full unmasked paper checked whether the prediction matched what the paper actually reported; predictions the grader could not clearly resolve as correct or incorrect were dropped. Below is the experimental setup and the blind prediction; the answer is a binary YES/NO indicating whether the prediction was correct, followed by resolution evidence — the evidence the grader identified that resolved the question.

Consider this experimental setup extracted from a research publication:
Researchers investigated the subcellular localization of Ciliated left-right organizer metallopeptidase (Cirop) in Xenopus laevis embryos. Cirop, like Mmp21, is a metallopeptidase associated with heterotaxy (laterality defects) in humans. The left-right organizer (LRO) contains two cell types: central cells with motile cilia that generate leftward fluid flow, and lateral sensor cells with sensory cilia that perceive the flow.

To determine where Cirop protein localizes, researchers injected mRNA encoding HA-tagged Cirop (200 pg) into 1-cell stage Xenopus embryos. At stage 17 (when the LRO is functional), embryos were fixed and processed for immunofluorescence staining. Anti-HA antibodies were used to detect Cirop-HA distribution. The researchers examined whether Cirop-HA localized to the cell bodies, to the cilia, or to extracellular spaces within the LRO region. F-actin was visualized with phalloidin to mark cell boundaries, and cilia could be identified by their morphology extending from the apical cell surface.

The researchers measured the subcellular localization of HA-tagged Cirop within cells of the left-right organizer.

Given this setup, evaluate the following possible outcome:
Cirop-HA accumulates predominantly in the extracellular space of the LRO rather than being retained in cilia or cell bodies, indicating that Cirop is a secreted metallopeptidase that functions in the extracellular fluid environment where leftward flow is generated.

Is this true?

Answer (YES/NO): NO